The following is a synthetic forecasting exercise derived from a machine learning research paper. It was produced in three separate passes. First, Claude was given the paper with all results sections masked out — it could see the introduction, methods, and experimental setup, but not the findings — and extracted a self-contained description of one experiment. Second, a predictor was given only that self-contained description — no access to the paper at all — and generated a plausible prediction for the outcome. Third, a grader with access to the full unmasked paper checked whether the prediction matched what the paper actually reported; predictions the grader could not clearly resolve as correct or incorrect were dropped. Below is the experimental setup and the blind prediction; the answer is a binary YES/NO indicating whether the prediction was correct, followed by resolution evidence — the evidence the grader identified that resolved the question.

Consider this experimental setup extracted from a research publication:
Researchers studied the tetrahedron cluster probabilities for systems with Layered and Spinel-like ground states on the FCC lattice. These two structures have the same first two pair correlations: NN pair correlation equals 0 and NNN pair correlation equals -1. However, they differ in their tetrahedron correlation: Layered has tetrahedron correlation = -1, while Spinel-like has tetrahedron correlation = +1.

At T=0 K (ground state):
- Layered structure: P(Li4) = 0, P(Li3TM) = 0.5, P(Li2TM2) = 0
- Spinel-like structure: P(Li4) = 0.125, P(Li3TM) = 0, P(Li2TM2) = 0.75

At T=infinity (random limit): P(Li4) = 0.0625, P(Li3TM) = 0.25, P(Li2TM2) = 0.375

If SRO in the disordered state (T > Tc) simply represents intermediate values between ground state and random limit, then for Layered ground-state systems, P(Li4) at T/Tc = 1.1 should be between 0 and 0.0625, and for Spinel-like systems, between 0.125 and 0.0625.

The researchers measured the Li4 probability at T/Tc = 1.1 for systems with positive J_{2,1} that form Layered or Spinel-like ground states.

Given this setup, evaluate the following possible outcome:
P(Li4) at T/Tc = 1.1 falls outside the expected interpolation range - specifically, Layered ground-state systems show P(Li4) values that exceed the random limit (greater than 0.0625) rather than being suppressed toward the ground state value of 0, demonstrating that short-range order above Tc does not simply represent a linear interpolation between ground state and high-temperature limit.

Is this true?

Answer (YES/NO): NO